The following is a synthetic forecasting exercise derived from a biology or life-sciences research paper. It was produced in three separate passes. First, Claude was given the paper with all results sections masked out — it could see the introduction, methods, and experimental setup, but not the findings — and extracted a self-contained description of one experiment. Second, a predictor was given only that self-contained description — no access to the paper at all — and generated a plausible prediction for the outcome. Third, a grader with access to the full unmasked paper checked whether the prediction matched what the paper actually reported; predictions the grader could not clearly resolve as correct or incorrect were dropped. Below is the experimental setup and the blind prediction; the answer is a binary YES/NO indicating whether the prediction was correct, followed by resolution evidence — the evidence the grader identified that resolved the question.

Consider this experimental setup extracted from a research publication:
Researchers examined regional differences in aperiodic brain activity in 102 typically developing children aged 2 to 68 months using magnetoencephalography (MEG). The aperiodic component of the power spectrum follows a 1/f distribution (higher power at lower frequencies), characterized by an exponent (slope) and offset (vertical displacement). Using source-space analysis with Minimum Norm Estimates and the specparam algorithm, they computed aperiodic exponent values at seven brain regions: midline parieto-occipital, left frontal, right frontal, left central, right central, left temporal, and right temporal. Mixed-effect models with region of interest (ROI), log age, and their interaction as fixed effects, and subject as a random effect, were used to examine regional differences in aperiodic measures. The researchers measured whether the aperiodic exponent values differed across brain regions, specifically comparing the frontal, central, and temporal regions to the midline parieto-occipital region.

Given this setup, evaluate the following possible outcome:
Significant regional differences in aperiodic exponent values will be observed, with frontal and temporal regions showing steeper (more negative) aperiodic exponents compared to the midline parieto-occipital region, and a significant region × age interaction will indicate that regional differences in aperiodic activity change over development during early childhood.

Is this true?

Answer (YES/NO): NO